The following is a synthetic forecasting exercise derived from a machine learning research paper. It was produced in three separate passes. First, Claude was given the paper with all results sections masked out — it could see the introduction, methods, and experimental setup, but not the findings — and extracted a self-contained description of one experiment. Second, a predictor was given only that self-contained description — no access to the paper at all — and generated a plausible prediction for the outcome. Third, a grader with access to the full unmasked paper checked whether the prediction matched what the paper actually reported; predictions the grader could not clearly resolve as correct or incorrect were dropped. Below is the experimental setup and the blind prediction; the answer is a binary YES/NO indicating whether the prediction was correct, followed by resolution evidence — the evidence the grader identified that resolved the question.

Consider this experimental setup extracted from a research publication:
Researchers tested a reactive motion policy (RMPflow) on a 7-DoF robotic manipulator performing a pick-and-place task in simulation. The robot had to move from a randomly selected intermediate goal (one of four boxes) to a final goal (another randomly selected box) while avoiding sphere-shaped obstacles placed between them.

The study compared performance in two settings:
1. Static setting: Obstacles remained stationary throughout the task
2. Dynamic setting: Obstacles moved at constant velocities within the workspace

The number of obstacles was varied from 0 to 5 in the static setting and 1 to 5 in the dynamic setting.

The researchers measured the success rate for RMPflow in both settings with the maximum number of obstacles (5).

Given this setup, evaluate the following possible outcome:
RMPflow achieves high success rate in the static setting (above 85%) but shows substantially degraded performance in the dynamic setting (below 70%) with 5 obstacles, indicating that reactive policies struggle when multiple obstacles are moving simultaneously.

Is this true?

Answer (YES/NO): NO